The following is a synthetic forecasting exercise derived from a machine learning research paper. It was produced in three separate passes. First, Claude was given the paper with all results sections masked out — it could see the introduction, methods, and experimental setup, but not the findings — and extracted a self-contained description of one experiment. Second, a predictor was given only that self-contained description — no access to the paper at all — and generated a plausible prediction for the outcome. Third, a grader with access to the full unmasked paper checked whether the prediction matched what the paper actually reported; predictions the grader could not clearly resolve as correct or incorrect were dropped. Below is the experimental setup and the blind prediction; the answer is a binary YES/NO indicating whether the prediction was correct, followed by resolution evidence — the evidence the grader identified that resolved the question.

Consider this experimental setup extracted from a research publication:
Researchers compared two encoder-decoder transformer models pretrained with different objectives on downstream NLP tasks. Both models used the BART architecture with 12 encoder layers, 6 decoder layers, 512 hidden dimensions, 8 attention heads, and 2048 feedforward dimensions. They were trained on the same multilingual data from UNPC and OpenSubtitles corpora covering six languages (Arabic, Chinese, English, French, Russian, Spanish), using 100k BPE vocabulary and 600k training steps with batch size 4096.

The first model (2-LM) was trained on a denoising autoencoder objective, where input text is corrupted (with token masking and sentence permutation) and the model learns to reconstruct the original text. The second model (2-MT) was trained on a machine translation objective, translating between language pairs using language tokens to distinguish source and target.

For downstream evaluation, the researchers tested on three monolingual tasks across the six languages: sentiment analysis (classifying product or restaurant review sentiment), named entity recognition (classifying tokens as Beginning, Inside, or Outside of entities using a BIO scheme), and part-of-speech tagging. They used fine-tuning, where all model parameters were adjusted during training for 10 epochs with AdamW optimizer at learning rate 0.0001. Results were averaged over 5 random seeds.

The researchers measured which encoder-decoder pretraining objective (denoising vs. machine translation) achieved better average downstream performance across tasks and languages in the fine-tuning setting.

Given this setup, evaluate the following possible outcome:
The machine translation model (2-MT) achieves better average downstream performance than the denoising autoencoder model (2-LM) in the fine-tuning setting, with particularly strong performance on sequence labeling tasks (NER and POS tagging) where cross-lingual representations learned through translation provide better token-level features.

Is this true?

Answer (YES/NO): YES